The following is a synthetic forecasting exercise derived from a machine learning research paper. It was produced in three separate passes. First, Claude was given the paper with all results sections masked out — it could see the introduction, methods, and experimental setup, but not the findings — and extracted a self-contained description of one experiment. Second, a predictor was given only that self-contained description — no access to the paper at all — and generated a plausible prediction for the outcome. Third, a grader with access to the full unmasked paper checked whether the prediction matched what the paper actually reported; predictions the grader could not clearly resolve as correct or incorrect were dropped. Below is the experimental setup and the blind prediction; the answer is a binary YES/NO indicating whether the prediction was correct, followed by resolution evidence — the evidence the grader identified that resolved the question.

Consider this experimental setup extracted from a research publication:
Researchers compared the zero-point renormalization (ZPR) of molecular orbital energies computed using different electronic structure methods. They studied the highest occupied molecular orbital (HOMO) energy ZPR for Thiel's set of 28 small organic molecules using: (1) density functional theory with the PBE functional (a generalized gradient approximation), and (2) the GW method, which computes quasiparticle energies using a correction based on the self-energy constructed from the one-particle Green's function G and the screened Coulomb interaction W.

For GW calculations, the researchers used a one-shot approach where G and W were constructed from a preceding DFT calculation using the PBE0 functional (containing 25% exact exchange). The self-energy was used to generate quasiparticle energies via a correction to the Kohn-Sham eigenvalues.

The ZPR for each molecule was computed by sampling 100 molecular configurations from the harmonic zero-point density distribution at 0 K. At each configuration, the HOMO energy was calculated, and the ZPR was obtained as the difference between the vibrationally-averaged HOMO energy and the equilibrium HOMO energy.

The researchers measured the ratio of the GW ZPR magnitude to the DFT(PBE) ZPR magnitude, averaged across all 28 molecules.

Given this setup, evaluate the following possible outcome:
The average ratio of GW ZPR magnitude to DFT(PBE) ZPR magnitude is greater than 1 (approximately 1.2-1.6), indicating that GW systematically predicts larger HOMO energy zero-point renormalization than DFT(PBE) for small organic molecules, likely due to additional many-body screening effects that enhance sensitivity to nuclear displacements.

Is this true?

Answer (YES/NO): NO